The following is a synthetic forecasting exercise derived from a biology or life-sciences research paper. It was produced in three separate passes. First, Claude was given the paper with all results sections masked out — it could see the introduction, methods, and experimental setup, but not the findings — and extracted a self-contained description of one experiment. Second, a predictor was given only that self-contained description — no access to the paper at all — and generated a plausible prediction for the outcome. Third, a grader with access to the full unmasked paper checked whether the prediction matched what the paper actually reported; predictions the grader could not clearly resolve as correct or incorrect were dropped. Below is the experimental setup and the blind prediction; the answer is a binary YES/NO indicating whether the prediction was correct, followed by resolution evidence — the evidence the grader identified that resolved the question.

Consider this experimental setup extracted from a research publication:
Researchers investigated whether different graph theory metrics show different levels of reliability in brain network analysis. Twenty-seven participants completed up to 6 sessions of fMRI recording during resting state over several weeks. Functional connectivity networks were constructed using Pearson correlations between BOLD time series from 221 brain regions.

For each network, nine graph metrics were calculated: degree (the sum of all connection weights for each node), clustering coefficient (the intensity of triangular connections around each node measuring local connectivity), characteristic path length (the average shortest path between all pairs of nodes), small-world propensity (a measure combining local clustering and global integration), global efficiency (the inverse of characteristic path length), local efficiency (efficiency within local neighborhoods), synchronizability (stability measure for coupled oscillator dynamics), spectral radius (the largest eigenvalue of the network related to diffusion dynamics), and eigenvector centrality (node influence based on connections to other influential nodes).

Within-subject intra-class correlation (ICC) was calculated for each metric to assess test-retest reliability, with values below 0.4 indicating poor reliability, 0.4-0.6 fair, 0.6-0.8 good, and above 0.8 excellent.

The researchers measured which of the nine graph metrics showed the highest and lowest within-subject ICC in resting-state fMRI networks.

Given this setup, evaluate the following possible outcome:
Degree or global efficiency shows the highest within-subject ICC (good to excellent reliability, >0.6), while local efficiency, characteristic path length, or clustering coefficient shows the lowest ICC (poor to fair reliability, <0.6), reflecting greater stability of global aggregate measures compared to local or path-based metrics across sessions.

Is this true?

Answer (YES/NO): NO